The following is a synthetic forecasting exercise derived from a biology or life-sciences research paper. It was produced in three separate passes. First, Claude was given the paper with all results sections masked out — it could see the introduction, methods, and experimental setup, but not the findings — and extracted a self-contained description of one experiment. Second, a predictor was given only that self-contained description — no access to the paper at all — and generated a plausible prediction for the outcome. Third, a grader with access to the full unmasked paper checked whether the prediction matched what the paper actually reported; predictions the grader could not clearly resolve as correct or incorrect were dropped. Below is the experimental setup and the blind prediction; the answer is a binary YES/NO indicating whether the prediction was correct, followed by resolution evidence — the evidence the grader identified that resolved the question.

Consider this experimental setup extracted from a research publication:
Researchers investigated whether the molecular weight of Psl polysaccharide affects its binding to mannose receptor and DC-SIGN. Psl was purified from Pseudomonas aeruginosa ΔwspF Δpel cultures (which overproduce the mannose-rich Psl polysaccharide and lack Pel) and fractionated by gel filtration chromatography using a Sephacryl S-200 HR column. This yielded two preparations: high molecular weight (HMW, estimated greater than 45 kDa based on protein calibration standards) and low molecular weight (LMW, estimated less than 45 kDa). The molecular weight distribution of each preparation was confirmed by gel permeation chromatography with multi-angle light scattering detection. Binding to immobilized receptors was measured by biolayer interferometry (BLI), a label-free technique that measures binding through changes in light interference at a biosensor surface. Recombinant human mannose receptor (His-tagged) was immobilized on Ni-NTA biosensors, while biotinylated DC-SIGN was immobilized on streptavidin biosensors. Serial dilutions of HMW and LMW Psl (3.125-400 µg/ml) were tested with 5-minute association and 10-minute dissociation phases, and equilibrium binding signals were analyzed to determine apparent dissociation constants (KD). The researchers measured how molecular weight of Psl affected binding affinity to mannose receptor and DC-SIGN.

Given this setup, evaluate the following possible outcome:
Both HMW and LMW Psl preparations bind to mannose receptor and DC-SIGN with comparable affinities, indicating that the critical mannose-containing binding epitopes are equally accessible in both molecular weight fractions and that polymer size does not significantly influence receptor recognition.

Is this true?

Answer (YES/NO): NO